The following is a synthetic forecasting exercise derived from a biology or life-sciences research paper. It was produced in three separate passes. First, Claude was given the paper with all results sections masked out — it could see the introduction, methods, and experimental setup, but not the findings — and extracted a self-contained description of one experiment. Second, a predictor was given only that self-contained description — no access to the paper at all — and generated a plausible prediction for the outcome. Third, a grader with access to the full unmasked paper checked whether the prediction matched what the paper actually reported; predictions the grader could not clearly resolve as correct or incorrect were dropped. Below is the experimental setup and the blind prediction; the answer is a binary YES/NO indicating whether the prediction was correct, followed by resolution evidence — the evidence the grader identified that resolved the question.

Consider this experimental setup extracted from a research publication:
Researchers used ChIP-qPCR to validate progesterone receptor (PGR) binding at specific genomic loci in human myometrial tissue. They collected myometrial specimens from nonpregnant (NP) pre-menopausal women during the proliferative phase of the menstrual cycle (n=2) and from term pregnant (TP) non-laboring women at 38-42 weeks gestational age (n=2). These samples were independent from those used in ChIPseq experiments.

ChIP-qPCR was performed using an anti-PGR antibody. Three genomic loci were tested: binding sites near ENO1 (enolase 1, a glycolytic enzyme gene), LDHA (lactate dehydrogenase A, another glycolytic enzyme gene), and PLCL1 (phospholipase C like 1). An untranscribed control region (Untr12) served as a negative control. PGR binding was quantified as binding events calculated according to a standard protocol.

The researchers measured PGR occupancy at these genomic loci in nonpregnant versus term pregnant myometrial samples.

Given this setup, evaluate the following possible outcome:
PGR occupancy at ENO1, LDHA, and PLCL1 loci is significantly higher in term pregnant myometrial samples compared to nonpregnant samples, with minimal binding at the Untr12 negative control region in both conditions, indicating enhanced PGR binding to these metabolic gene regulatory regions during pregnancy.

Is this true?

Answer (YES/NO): NO